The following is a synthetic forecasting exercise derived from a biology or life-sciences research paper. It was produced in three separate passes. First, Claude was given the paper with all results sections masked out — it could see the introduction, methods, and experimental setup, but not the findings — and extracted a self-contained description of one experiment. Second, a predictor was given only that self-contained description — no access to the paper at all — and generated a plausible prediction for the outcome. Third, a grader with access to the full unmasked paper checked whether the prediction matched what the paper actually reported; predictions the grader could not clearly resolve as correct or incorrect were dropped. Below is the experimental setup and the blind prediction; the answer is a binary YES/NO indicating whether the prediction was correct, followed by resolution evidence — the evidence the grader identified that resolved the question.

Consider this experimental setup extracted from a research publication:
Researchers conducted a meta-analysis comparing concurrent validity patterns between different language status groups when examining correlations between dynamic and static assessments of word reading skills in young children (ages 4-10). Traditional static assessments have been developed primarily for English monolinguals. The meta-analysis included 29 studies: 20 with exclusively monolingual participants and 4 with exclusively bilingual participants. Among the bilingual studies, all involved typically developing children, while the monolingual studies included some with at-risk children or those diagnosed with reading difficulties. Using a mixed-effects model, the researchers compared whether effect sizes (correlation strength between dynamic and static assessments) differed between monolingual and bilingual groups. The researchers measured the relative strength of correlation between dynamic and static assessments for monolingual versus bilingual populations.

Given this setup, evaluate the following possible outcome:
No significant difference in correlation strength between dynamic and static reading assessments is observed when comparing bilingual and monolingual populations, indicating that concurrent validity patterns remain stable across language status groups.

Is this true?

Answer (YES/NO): NO